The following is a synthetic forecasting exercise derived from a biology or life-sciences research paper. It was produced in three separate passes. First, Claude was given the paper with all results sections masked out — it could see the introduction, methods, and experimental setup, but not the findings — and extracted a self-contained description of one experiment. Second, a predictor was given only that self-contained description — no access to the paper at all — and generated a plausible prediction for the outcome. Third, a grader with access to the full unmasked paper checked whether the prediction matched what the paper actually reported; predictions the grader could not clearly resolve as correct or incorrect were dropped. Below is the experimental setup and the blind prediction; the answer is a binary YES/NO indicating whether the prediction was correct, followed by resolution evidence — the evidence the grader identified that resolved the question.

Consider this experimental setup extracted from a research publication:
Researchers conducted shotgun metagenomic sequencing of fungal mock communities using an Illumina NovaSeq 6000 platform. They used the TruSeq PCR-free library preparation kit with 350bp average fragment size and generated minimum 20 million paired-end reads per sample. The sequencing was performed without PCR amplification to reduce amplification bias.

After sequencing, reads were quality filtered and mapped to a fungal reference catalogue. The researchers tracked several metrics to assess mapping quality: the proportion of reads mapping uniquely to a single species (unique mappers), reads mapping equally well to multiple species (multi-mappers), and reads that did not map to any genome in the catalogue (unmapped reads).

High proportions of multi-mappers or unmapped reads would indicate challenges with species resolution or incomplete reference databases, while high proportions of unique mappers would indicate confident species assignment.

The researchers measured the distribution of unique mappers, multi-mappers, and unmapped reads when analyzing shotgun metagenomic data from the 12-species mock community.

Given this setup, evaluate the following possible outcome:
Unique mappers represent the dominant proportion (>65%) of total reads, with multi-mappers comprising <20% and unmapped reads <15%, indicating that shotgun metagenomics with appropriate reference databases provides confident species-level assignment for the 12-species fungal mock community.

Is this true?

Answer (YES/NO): NO